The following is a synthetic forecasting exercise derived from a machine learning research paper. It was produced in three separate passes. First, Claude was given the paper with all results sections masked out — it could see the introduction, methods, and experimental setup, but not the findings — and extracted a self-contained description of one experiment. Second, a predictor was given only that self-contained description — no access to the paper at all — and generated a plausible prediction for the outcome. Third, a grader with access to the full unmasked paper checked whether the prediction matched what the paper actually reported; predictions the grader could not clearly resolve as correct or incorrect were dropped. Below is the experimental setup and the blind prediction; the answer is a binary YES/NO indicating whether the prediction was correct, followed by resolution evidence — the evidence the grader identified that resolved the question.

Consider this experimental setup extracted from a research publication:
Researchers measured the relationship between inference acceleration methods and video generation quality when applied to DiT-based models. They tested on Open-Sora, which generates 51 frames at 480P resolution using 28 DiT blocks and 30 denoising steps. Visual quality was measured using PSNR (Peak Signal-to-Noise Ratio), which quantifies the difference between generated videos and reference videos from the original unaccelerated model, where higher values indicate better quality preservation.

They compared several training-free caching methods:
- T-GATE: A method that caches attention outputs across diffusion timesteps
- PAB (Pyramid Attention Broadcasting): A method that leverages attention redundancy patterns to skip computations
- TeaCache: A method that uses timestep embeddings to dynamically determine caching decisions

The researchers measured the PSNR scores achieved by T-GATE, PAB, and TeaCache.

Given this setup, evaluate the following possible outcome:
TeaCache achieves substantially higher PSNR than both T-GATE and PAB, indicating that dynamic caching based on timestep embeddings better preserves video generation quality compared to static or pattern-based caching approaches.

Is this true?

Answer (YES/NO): NO